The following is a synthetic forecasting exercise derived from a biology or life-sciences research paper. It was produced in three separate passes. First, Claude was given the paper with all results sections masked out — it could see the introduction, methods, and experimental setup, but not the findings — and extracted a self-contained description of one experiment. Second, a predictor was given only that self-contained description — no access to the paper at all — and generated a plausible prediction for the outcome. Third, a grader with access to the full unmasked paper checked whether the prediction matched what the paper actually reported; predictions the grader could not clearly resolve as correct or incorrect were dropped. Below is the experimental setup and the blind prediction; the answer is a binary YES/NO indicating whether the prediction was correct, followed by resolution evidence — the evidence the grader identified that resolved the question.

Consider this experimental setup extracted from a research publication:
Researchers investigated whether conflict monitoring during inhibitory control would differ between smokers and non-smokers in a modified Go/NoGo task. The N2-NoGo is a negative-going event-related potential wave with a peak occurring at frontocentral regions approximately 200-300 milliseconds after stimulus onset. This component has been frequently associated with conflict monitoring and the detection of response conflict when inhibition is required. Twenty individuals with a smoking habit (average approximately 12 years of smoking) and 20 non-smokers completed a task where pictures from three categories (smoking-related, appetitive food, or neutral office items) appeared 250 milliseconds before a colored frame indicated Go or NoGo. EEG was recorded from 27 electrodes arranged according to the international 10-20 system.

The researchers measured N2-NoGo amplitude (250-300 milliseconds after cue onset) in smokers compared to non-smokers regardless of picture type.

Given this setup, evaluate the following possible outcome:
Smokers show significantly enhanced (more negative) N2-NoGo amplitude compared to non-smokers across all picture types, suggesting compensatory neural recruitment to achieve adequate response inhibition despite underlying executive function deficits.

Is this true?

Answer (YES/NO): NO